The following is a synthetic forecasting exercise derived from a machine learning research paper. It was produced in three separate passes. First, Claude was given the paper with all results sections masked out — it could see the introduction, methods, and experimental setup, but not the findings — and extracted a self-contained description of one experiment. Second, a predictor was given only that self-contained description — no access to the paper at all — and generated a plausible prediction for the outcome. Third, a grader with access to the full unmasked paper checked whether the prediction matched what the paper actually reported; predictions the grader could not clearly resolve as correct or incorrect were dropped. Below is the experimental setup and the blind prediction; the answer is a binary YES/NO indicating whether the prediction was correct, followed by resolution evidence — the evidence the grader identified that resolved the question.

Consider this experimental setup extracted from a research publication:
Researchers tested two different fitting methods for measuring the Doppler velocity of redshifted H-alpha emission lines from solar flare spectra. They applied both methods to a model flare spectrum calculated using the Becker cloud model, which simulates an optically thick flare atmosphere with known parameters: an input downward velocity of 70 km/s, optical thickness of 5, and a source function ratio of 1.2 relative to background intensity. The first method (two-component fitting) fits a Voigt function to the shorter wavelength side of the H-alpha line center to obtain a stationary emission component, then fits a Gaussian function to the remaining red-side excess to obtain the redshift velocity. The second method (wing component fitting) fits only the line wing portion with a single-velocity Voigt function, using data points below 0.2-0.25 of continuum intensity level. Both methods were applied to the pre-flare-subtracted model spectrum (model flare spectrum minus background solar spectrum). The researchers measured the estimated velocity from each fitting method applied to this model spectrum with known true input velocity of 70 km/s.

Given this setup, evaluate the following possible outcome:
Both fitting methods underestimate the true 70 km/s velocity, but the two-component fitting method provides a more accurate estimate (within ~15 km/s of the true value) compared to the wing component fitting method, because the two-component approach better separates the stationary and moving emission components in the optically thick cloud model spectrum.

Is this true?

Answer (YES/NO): NO